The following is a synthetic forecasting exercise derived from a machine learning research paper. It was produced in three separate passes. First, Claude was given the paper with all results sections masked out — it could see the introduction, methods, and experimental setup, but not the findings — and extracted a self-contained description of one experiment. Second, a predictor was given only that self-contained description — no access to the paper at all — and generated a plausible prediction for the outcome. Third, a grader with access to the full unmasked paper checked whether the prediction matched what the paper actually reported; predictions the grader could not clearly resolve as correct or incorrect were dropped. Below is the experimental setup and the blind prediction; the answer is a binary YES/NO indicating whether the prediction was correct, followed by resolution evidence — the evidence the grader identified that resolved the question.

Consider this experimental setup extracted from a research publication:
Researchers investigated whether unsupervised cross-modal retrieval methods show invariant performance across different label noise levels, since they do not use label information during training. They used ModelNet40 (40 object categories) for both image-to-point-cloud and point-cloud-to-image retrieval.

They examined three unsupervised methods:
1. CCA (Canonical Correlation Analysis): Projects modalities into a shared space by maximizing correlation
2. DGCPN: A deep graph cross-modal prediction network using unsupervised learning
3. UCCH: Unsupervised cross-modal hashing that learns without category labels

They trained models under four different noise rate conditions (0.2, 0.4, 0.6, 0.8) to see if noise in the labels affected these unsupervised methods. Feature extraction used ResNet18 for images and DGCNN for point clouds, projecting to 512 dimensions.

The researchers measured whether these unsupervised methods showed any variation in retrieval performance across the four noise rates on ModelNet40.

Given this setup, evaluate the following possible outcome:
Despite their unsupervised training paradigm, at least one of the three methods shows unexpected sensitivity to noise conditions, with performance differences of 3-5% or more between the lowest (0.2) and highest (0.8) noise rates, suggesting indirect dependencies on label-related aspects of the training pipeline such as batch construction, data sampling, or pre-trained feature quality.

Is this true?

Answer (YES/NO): NO